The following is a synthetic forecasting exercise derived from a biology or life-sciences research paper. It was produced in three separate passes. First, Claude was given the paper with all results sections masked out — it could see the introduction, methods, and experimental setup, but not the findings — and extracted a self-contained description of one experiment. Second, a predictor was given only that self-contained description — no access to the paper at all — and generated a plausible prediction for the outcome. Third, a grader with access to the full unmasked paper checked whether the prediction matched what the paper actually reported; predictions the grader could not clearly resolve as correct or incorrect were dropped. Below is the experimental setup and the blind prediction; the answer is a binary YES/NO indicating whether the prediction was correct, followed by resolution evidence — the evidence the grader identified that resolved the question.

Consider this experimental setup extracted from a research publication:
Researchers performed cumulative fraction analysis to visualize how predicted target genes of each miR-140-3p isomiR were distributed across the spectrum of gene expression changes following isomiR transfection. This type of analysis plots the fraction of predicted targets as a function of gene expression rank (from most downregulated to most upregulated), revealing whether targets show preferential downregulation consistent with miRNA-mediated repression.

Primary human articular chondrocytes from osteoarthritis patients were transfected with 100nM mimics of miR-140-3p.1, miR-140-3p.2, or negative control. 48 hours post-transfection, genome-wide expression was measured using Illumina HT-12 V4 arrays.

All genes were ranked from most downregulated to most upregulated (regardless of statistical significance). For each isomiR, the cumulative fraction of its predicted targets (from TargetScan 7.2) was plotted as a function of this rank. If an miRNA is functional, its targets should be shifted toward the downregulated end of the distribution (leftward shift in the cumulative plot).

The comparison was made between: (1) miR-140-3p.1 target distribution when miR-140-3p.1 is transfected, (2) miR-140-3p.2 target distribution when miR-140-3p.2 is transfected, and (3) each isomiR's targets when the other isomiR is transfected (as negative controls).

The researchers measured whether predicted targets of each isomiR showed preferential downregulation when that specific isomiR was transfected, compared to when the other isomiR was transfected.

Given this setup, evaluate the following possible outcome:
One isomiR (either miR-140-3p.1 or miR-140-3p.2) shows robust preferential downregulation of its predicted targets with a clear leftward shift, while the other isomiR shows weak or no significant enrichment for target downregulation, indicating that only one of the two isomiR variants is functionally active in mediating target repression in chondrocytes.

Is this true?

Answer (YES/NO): NO